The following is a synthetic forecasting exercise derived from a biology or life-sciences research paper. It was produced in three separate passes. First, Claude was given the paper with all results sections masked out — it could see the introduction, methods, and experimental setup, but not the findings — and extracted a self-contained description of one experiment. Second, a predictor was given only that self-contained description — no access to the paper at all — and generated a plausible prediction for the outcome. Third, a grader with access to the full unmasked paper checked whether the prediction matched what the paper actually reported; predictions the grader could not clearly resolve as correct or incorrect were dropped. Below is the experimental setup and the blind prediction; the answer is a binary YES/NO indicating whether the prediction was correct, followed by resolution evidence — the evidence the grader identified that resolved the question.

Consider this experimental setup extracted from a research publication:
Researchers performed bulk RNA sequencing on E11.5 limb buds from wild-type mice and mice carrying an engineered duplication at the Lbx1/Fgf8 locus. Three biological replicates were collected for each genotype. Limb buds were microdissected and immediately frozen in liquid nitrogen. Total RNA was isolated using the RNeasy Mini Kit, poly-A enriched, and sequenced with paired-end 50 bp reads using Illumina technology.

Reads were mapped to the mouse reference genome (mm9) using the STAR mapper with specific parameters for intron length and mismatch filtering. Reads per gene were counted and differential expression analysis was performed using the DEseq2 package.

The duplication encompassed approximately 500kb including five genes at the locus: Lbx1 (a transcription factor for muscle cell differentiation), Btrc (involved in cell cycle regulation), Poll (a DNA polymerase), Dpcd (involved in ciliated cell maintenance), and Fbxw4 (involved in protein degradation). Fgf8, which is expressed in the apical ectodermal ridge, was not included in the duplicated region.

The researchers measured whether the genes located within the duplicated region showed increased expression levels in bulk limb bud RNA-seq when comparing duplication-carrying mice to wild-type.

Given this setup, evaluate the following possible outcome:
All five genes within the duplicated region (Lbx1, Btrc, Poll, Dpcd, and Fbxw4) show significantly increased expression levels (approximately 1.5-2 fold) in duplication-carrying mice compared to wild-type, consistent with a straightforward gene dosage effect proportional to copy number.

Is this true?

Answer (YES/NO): YES